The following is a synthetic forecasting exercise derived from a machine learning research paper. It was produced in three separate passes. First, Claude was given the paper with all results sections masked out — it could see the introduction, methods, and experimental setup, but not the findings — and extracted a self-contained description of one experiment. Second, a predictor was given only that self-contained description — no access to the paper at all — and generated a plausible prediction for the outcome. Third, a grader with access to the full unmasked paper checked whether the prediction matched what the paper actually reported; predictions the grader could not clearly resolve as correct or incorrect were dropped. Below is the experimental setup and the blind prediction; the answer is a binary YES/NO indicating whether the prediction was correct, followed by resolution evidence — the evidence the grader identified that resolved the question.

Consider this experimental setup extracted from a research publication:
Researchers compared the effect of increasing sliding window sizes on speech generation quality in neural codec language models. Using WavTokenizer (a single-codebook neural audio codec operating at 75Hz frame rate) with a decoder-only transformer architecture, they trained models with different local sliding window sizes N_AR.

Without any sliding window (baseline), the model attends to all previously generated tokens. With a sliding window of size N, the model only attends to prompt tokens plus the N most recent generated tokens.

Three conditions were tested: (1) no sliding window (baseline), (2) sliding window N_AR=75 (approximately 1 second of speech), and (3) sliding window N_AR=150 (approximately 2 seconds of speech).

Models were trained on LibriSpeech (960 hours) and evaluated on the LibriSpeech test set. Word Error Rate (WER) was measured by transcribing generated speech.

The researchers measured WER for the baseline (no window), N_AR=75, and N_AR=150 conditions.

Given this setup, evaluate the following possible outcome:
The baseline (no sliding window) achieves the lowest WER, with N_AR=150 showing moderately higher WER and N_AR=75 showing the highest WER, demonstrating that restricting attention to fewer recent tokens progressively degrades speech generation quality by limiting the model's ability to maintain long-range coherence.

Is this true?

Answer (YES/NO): NO